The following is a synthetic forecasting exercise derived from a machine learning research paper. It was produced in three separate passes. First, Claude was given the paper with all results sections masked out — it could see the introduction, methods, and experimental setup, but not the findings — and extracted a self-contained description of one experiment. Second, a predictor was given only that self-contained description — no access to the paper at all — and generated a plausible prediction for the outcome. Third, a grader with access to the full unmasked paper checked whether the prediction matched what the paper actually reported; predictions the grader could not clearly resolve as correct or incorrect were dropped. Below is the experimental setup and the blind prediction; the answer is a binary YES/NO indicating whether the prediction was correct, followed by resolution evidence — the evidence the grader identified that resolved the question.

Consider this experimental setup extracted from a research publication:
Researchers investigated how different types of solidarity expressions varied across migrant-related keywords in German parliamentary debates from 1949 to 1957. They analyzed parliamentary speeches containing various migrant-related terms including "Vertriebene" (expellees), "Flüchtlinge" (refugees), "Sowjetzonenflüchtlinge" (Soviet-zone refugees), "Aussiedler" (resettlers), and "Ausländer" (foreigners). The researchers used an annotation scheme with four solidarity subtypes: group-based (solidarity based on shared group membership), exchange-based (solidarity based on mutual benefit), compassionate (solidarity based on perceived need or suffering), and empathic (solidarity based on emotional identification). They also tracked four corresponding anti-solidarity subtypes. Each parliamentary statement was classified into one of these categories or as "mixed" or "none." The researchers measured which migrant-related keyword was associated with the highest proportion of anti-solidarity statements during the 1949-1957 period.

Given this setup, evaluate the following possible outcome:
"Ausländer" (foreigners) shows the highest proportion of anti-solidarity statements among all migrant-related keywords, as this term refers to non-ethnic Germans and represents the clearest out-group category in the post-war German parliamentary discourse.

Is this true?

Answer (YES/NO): YES